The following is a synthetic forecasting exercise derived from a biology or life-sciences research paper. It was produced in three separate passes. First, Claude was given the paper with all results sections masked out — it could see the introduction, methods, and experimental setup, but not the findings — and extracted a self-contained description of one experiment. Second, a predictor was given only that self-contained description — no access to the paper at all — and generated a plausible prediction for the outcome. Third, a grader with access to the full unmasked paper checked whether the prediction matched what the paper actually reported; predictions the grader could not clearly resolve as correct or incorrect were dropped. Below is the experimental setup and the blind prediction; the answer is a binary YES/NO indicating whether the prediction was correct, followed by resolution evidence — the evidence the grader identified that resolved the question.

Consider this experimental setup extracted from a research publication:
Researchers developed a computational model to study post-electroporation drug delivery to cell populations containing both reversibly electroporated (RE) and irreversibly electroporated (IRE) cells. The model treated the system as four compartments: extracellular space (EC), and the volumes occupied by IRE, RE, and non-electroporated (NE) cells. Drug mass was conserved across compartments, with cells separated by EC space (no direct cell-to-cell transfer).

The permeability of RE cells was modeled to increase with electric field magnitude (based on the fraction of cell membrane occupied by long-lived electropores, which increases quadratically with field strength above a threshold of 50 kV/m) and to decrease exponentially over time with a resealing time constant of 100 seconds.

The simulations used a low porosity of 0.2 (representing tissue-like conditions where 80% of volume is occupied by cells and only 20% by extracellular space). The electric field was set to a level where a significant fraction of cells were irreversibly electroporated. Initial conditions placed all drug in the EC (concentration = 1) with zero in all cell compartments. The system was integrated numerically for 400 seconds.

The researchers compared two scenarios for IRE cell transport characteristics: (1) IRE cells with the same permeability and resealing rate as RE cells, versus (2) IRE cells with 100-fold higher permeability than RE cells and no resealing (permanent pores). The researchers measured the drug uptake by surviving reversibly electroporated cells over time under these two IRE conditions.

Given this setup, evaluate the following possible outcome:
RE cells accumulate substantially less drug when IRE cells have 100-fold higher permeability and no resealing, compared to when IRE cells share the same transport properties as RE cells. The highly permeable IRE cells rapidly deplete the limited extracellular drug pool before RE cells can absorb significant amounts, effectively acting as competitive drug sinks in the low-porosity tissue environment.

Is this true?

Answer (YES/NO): YES